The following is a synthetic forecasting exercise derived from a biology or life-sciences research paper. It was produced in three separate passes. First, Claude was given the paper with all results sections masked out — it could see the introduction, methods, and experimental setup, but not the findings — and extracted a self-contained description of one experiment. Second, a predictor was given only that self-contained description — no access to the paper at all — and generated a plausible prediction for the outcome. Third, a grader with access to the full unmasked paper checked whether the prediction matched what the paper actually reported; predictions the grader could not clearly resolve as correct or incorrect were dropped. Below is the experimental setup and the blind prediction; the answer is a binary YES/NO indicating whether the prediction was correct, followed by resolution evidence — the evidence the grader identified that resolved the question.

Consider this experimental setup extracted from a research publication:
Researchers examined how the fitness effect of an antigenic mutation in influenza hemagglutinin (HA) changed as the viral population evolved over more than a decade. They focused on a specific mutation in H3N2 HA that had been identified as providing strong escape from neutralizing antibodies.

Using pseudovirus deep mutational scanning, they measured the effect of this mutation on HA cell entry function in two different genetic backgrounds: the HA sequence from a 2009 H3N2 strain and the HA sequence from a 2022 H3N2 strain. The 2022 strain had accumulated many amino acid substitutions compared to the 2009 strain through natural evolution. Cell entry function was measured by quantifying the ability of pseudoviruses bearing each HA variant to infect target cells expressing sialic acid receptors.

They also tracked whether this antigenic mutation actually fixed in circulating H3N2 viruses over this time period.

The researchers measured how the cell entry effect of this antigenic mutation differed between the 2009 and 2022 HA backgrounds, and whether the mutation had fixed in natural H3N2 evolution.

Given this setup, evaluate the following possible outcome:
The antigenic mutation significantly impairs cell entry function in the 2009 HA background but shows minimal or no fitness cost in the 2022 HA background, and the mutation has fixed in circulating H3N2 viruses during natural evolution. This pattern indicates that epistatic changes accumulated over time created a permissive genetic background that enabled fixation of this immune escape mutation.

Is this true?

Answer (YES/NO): YES